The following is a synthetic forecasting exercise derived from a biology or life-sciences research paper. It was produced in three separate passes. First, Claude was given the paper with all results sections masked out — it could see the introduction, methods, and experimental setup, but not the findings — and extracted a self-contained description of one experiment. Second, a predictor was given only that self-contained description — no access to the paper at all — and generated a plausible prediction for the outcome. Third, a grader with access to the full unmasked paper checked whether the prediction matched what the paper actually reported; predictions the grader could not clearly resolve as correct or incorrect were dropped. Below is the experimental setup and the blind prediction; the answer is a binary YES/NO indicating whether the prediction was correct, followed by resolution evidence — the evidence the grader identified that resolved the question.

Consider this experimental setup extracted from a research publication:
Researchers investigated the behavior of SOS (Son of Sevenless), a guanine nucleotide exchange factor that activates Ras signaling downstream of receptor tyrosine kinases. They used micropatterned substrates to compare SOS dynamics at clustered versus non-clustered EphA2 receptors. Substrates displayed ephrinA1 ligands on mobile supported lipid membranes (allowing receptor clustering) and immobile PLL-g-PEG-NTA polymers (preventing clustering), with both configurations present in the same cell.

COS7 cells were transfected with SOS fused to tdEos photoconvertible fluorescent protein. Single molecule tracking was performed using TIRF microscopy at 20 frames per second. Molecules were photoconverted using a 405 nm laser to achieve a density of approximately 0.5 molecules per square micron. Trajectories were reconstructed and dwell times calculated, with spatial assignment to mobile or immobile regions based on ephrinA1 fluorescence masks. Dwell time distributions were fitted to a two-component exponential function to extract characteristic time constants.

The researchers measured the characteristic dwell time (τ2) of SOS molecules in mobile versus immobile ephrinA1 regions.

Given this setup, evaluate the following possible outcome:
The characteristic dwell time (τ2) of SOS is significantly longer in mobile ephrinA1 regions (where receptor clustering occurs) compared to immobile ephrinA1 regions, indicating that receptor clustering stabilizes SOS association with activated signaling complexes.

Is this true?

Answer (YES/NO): YES